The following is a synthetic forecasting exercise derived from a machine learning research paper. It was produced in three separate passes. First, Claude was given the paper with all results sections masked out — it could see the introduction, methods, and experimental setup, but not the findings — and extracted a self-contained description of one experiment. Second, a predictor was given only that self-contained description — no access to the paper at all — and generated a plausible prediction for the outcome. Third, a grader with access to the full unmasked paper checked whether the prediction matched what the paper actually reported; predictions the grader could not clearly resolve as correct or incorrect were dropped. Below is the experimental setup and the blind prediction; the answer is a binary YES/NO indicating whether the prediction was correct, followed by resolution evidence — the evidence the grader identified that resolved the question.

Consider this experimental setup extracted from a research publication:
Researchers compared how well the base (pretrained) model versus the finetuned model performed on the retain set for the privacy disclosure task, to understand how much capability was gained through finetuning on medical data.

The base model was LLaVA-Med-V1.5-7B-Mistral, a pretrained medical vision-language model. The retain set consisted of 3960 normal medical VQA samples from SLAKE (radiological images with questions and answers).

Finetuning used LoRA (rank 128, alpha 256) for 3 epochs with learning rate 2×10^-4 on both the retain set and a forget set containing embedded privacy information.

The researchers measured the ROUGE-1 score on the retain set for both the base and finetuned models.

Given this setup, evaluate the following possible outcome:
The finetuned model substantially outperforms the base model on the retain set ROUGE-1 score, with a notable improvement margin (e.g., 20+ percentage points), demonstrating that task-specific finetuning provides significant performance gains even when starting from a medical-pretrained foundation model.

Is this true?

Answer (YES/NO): YES